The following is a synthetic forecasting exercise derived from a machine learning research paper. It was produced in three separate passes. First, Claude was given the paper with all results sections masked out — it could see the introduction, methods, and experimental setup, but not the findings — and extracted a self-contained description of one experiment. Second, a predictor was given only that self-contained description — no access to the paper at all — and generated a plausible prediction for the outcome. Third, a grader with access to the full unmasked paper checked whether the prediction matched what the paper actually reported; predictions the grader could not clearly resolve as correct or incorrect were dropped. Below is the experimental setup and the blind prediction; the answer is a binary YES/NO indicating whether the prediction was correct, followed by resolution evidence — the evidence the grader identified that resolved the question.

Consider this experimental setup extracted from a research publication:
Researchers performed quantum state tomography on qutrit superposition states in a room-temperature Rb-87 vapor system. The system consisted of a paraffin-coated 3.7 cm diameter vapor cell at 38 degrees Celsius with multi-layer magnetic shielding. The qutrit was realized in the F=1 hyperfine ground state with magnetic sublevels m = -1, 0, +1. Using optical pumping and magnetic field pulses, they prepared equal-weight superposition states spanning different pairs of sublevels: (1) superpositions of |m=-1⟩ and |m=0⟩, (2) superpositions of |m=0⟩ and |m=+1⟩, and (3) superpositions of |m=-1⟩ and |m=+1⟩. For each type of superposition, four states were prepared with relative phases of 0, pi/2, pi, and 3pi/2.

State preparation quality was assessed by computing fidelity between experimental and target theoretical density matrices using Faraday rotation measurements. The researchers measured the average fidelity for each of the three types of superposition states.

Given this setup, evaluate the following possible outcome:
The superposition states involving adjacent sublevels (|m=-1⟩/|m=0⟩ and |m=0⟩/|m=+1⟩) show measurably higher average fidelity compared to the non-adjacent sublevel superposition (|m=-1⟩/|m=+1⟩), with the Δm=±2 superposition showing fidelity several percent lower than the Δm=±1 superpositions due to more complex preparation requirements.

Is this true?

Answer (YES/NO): NO